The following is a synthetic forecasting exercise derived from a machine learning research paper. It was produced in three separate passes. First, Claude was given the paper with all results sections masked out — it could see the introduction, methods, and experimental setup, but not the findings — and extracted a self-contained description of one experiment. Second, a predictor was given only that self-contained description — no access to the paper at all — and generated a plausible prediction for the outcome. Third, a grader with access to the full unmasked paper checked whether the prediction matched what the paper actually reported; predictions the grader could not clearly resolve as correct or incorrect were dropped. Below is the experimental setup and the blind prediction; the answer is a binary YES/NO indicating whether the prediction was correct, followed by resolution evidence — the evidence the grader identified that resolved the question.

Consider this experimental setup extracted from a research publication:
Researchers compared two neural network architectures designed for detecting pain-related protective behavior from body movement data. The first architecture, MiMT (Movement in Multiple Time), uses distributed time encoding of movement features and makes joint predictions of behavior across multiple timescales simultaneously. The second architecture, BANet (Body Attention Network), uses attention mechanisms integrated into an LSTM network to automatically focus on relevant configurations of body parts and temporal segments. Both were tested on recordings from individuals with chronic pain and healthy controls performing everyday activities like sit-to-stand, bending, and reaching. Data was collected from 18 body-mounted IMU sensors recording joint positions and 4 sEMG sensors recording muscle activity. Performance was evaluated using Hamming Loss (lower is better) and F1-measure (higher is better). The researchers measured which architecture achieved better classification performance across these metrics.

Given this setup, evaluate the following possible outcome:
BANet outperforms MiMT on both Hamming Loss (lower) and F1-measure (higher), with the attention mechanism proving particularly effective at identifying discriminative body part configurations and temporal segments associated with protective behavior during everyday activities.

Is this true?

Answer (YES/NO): NO